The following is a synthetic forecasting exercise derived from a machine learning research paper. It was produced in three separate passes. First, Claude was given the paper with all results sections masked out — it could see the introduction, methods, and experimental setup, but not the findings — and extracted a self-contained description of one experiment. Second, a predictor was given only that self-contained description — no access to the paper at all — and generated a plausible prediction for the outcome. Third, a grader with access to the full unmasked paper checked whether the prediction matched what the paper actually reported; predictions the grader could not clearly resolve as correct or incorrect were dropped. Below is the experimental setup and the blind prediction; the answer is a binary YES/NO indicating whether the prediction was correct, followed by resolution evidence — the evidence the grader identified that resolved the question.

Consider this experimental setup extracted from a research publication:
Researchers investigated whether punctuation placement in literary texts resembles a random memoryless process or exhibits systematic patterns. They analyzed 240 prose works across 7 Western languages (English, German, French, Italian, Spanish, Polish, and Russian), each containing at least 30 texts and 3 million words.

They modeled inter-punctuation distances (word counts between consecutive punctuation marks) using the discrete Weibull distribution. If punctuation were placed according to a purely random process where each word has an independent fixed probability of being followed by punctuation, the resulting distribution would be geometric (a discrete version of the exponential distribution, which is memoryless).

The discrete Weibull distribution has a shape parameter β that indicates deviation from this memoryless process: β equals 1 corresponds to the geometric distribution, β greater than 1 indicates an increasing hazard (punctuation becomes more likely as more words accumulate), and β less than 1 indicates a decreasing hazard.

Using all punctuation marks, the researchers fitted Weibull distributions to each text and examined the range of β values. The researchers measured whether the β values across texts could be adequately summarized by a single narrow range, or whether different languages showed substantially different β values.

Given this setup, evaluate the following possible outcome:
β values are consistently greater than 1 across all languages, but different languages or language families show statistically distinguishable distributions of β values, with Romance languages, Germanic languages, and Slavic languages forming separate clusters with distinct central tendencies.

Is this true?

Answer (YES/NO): NO